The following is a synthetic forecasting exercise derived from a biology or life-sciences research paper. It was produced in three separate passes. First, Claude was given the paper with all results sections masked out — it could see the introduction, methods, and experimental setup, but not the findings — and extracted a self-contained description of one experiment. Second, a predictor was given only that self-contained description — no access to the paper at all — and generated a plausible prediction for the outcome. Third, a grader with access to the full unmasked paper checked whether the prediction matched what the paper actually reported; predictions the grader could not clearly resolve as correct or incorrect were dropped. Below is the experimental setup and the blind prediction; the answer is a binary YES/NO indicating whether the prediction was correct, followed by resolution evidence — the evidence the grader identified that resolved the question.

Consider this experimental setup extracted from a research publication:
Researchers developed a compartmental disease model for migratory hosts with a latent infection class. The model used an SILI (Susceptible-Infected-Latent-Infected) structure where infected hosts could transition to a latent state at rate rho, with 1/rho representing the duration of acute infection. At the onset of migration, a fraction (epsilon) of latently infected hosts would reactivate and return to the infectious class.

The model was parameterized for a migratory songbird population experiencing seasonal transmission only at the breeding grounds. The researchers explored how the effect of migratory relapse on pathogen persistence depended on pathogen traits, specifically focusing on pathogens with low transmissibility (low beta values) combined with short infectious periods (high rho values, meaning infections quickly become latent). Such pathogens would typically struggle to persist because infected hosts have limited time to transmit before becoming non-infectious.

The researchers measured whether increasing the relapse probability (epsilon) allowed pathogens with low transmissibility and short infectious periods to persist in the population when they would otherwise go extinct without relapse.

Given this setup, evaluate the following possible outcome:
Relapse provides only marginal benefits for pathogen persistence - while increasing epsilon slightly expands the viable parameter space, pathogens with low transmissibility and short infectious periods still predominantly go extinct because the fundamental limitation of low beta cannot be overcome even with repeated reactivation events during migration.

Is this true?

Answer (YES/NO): NO